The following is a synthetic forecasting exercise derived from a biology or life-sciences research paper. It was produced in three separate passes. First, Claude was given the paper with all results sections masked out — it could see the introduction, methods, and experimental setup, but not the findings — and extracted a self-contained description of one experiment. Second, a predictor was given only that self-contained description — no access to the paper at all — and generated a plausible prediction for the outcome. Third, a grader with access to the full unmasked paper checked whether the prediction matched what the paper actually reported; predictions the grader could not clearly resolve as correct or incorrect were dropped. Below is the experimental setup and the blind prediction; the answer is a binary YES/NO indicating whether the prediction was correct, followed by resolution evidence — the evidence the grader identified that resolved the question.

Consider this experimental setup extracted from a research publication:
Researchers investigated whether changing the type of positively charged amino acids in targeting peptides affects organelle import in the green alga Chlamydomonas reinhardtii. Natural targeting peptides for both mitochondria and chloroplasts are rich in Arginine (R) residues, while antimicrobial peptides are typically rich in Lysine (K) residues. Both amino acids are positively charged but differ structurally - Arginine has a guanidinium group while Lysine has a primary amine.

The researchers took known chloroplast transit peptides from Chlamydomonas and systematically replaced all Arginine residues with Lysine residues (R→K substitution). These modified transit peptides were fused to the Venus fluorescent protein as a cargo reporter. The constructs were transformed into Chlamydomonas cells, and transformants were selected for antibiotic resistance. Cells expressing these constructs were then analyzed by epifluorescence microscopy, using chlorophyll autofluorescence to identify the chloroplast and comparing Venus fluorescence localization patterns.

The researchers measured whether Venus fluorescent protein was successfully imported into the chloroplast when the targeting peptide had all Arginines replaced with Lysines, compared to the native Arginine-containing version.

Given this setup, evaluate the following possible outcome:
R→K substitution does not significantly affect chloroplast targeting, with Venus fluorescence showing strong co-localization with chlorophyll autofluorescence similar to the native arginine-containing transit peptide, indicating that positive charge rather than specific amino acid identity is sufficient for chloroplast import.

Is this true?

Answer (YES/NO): NO